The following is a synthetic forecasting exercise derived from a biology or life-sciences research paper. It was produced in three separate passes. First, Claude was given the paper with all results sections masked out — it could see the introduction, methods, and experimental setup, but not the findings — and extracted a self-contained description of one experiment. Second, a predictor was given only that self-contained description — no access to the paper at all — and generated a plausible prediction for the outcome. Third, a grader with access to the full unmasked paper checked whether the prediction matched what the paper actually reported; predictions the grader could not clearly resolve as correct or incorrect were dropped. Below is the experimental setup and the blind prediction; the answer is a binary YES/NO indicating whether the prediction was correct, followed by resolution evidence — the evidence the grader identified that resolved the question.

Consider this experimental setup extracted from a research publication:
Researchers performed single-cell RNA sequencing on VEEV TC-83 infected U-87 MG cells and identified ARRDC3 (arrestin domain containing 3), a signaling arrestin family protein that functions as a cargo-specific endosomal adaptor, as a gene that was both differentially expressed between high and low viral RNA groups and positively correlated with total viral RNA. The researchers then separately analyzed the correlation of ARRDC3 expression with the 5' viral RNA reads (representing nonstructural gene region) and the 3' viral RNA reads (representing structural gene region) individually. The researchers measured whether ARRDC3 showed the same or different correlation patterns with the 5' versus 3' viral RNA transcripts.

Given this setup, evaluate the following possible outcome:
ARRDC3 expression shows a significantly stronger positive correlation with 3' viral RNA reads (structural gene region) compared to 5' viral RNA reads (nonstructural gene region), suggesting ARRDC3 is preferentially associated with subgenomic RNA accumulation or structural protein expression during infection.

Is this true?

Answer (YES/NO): NO